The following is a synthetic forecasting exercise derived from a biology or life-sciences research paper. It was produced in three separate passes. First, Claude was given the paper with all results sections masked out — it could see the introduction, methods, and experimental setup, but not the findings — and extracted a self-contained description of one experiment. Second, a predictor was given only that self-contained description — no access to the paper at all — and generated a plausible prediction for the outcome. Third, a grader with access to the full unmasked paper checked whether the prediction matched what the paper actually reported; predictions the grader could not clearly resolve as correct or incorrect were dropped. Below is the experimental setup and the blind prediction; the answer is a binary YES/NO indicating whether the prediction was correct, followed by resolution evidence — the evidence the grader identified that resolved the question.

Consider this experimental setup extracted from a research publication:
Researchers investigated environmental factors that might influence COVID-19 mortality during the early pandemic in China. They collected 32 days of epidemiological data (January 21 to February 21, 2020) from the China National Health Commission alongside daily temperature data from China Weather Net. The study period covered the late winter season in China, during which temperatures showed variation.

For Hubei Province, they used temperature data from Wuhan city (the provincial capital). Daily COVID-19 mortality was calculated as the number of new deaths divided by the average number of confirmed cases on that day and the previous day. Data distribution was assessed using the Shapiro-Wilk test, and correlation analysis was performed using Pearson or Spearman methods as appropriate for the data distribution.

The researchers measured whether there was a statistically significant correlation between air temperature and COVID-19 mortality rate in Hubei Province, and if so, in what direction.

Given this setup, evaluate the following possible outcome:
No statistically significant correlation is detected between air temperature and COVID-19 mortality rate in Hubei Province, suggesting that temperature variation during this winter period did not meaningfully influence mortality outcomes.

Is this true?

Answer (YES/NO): NO